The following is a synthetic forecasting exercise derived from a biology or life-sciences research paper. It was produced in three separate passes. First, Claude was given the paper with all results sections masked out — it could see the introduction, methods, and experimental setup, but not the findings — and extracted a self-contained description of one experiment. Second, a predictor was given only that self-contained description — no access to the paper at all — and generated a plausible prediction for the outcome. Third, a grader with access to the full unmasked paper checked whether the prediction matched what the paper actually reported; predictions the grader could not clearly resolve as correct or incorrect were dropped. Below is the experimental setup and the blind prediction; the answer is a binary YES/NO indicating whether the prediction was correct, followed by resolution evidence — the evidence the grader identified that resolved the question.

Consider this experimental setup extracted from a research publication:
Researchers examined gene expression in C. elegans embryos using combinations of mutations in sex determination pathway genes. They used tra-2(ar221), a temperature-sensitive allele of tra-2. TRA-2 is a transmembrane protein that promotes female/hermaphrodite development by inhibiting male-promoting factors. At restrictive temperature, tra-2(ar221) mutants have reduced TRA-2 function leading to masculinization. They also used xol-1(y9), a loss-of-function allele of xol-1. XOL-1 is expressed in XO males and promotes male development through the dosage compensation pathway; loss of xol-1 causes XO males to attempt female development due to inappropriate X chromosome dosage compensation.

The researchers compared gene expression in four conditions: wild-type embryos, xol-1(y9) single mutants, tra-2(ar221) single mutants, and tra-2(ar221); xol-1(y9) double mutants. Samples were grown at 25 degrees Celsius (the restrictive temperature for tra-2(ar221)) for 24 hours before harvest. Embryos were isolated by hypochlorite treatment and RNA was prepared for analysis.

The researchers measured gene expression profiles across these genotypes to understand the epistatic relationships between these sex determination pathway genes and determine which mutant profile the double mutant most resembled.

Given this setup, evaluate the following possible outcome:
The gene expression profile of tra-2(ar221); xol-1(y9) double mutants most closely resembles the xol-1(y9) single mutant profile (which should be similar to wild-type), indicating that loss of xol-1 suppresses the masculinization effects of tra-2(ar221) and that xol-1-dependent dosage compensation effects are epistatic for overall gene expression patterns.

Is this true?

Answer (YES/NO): NO